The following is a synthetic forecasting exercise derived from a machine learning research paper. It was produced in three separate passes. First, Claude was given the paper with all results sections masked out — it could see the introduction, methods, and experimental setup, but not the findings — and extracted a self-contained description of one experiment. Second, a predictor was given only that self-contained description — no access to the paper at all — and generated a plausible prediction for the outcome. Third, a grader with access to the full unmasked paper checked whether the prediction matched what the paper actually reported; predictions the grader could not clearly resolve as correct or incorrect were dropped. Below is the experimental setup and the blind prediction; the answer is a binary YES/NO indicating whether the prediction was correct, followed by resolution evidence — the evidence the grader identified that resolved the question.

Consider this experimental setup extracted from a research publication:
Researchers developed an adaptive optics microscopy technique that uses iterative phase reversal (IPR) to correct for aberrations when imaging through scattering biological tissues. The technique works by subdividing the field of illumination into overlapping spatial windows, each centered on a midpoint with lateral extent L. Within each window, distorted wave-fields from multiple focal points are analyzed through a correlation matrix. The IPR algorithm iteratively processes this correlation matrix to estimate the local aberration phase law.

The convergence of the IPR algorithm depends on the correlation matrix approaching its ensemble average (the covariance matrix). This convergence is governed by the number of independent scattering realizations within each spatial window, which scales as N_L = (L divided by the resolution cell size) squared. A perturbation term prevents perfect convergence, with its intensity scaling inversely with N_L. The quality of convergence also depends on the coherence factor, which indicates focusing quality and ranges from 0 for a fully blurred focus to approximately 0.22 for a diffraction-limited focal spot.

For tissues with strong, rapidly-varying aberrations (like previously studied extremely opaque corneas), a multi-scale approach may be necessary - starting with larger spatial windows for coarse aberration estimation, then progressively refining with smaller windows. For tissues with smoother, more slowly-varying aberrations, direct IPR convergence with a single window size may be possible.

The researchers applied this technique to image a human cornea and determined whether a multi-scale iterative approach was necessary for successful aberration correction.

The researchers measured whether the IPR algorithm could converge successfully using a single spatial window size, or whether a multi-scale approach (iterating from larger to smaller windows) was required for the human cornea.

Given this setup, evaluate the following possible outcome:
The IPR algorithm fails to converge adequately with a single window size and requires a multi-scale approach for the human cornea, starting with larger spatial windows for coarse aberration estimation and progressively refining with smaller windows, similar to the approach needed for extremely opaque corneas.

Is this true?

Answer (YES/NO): NO